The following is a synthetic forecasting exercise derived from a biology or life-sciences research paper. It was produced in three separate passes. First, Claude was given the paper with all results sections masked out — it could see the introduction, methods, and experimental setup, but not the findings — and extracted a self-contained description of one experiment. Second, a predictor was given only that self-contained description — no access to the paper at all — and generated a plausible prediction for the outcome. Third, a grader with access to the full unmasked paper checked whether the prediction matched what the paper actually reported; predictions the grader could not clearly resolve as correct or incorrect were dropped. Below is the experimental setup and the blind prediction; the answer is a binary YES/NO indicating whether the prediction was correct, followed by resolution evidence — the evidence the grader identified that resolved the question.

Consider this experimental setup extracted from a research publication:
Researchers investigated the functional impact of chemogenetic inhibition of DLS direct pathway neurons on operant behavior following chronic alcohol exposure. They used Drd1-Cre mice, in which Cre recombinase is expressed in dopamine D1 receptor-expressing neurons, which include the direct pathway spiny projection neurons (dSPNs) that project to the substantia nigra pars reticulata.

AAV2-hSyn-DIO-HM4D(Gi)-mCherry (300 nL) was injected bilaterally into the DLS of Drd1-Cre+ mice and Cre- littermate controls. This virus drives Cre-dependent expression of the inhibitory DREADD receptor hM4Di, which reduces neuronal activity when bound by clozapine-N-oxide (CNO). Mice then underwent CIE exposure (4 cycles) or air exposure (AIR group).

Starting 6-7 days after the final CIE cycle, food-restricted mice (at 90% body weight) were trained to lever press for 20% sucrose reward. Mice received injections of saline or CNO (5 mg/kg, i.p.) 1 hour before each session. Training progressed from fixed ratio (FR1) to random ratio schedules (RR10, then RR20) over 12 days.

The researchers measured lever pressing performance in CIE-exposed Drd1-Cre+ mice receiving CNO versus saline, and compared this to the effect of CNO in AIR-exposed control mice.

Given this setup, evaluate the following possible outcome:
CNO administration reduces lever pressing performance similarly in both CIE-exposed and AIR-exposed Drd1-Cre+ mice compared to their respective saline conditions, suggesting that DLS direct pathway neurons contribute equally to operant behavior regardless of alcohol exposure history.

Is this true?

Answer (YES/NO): NO